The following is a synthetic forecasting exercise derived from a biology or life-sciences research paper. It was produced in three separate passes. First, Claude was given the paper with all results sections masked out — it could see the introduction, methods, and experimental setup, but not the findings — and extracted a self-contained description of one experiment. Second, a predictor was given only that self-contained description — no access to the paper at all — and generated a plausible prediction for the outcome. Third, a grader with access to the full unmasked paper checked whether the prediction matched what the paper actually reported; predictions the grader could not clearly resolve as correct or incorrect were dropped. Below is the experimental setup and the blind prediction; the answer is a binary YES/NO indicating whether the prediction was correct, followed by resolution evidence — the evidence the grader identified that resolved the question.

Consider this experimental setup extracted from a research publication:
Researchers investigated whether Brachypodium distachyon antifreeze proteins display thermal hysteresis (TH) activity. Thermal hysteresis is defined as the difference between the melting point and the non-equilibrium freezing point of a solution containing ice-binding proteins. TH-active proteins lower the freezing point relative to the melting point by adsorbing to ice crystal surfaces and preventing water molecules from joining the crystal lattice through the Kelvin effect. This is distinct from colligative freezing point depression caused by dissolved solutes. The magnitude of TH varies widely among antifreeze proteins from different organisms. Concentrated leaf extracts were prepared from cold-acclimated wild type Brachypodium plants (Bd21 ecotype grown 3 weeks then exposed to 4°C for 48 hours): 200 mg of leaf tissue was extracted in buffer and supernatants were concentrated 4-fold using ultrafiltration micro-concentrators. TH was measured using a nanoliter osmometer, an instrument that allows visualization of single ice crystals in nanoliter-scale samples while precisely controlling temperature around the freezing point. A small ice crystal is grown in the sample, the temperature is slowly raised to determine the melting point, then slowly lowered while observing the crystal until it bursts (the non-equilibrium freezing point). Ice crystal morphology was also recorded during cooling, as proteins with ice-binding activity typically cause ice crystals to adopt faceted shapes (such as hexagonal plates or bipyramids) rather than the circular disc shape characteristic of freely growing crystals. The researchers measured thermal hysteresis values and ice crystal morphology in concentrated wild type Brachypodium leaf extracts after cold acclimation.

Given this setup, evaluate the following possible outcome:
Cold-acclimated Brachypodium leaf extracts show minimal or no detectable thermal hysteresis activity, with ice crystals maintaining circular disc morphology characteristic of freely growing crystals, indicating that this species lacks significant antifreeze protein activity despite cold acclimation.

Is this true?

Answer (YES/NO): NO